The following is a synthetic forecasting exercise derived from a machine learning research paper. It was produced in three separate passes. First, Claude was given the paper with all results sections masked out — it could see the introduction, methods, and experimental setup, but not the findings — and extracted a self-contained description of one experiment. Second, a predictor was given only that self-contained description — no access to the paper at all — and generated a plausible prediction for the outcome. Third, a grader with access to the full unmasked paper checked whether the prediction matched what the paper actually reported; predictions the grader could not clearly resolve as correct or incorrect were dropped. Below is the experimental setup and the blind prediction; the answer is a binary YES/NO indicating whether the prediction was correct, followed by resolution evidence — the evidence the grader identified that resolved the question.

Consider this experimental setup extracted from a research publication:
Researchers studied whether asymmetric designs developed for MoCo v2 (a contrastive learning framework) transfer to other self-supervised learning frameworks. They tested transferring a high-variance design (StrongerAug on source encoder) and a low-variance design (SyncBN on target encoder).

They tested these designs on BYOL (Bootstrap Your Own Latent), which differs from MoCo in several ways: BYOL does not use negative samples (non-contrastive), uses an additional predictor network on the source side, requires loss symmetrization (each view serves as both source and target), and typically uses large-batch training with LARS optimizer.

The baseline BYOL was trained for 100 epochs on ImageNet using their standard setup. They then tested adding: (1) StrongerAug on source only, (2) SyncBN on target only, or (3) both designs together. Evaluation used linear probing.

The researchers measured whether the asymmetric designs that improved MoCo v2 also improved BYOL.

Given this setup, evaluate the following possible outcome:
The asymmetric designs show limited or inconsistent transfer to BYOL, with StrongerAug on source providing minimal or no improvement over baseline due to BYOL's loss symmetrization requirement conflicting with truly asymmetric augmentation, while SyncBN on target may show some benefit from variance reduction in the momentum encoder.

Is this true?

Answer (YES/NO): NO